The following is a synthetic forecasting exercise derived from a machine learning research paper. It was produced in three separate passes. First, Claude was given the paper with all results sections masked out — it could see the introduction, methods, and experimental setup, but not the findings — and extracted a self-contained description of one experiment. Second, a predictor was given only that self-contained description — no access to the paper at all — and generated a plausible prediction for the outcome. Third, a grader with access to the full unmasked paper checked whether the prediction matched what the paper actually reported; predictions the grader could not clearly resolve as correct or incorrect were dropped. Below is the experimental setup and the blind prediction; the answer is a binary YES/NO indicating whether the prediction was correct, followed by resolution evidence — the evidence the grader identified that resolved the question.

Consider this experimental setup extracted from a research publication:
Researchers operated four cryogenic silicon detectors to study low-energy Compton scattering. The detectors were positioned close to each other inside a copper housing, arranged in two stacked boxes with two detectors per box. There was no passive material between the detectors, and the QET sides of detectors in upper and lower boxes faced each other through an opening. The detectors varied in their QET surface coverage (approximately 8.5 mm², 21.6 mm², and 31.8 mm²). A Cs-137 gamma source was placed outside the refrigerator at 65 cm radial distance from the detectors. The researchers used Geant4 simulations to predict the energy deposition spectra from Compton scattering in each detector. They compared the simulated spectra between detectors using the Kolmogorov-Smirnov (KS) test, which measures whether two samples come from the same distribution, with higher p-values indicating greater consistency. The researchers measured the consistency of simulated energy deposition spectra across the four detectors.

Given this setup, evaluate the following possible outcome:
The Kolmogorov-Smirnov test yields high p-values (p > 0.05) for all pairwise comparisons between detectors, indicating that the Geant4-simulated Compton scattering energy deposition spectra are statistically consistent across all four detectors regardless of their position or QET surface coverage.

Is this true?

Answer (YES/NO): YES